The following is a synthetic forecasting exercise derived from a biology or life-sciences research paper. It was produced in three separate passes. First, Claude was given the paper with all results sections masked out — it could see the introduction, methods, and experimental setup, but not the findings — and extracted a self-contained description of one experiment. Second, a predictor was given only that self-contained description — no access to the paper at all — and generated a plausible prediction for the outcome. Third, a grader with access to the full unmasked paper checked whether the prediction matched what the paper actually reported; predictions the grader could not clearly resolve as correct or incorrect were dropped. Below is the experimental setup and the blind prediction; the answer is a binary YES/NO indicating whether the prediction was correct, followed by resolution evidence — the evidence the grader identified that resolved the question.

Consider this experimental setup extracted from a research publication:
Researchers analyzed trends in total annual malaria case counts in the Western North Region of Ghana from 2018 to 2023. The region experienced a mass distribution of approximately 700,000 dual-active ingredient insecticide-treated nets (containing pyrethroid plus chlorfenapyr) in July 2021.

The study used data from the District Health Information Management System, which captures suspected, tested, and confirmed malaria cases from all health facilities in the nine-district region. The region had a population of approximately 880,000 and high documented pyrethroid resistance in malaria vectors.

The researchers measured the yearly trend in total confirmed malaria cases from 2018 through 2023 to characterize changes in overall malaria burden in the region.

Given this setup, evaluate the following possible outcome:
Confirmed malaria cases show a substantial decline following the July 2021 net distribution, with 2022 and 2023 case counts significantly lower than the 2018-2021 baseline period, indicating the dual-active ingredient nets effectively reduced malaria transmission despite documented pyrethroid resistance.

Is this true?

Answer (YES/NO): YES